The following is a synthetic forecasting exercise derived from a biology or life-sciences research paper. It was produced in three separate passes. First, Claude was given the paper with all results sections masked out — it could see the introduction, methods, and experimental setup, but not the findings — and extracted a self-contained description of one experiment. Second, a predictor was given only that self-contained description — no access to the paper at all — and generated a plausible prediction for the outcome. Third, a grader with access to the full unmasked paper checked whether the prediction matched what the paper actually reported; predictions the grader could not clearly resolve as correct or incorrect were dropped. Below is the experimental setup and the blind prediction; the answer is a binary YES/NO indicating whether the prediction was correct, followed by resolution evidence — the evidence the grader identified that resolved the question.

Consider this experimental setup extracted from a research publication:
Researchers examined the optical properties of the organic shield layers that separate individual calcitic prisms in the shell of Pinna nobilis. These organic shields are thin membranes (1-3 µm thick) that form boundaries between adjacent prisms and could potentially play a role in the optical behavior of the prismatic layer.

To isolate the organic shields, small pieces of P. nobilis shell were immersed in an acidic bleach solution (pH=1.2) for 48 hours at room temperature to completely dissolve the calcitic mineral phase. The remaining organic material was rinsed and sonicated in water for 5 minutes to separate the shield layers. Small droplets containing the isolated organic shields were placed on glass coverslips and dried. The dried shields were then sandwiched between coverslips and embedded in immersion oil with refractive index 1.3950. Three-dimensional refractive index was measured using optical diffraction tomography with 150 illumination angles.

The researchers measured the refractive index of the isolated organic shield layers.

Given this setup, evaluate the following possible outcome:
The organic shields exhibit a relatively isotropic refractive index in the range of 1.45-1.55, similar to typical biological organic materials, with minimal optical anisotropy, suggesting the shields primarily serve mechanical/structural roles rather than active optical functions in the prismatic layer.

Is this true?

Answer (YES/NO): NO